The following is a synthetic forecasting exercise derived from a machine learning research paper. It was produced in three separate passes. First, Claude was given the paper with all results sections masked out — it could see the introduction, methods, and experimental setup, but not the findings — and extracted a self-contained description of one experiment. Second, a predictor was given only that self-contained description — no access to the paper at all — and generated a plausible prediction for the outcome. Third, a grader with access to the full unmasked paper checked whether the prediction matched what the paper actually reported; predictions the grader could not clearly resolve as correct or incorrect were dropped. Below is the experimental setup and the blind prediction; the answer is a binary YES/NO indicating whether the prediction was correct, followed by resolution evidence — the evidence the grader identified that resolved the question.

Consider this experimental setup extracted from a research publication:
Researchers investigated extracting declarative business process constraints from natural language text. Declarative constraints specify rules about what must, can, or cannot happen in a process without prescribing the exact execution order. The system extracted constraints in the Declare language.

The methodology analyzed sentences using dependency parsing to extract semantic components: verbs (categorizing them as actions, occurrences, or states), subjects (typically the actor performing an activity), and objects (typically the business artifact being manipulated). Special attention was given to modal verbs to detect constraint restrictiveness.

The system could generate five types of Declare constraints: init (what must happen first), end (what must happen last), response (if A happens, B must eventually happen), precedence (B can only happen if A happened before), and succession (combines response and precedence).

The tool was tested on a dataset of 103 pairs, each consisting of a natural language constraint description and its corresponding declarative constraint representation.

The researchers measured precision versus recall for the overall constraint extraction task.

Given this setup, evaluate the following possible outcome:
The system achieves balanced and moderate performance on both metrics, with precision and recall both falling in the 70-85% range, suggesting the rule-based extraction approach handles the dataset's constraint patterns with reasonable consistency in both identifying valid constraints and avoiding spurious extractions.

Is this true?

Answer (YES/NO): YES